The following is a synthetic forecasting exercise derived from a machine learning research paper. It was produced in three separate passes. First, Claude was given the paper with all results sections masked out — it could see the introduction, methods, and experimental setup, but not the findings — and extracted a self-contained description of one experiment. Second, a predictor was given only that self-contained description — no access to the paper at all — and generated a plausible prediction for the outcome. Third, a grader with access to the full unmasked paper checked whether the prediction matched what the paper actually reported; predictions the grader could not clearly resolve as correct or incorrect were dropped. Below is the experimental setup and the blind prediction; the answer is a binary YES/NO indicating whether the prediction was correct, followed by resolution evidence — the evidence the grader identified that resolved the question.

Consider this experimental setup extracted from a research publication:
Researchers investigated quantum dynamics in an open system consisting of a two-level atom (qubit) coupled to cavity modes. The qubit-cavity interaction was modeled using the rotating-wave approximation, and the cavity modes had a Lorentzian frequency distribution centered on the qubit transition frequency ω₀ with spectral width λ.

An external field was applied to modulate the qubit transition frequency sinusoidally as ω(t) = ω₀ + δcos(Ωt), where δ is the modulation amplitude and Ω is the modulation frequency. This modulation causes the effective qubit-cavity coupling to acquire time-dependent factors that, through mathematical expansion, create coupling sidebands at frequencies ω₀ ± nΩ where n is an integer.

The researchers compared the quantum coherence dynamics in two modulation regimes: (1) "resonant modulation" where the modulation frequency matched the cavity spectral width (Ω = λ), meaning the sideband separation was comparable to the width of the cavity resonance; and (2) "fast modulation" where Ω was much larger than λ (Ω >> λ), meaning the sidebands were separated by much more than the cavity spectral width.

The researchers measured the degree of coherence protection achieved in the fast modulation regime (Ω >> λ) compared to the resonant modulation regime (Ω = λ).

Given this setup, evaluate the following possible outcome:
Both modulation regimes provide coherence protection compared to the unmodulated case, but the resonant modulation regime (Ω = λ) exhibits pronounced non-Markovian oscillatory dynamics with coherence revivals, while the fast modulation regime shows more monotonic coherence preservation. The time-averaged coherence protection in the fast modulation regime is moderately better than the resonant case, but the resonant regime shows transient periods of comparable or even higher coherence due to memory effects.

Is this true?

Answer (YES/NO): NO